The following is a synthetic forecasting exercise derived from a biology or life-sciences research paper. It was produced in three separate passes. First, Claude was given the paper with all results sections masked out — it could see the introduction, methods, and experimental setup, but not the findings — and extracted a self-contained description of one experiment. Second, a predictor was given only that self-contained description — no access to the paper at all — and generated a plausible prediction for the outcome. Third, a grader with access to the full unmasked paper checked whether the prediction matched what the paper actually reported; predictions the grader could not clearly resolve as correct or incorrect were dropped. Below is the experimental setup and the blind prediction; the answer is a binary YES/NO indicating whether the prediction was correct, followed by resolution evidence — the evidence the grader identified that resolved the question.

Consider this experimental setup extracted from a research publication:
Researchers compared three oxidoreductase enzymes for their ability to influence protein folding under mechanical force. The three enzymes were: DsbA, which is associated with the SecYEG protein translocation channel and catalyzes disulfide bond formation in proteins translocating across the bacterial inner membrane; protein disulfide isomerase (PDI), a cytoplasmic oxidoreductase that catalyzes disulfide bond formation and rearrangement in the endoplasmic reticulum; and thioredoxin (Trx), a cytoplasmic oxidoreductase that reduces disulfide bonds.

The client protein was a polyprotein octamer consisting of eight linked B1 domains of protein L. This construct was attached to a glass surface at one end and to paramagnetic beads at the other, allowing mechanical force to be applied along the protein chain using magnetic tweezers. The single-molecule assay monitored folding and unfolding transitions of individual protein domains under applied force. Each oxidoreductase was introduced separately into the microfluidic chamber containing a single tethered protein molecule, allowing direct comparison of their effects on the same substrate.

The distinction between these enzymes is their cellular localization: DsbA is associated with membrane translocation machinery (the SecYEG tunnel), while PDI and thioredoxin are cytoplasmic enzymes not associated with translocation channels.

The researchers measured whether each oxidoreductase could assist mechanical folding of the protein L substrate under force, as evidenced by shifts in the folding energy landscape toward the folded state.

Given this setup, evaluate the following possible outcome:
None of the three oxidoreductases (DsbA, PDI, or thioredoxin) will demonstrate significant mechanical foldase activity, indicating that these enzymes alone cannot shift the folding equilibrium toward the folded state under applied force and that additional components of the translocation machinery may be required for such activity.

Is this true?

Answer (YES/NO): NO